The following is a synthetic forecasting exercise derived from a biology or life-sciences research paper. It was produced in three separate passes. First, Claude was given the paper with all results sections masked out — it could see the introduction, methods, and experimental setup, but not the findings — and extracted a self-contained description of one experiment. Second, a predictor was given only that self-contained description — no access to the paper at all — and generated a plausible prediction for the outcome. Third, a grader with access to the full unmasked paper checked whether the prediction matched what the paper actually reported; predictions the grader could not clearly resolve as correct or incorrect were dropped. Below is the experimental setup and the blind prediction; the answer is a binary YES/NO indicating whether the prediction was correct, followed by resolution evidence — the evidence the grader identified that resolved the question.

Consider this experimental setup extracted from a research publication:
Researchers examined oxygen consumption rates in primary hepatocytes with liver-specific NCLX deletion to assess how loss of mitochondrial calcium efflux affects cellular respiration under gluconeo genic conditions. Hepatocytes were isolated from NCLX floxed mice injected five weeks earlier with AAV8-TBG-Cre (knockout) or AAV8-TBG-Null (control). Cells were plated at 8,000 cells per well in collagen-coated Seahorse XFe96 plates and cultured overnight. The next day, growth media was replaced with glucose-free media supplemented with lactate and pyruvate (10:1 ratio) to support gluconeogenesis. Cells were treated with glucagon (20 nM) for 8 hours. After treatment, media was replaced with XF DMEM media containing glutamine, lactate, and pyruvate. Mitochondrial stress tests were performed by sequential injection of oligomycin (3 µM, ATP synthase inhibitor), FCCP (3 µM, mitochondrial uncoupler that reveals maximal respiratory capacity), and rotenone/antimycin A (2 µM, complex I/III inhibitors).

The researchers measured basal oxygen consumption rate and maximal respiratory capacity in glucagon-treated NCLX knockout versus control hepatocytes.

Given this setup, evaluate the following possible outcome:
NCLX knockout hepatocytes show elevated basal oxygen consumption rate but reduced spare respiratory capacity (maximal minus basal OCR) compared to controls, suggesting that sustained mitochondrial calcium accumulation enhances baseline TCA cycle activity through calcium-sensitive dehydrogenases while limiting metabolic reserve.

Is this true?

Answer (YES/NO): NO